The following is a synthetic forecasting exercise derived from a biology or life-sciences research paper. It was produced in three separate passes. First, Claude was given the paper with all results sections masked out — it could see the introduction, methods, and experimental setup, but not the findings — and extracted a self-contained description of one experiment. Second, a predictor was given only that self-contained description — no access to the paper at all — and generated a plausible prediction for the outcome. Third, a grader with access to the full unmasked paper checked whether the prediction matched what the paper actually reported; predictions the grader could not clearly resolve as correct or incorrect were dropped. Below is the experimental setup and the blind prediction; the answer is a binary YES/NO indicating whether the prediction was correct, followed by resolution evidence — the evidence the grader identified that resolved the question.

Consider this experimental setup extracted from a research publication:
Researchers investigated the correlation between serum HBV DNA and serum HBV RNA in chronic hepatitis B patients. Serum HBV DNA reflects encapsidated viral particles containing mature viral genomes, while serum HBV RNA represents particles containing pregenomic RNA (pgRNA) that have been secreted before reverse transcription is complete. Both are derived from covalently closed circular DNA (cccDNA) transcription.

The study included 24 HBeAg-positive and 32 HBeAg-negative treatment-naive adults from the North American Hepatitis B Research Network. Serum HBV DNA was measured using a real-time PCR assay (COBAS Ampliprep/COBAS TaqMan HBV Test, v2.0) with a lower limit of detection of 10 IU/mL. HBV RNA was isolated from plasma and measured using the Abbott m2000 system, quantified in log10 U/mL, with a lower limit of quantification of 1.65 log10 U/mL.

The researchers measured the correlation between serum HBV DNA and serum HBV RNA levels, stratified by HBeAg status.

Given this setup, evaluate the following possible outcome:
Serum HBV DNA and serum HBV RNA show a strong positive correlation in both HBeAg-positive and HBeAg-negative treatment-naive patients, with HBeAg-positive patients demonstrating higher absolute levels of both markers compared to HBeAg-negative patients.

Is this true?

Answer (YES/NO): YES